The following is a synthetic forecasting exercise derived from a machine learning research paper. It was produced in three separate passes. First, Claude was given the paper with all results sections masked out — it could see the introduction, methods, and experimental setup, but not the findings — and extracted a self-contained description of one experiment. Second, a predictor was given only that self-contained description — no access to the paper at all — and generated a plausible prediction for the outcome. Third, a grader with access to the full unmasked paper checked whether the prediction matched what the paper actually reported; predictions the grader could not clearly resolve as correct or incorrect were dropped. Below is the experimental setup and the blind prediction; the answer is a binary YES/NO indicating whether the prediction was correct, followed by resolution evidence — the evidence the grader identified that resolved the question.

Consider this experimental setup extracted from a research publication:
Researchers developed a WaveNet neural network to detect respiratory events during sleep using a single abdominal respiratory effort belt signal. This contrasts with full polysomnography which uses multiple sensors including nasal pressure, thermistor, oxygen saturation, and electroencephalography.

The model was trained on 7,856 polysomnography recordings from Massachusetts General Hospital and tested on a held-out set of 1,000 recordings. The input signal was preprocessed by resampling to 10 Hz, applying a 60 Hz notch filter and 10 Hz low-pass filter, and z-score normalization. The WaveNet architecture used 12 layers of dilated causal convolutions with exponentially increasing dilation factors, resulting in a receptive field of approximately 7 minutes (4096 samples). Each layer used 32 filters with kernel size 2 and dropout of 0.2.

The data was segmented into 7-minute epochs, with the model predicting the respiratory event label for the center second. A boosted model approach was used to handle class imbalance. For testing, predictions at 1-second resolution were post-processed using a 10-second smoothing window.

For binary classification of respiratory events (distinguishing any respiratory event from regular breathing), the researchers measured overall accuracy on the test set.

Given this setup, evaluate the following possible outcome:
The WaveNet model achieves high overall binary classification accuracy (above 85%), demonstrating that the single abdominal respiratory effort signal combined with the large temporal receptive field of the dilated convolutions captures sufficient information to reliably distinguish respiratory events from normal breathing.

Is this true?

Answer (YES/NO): YES